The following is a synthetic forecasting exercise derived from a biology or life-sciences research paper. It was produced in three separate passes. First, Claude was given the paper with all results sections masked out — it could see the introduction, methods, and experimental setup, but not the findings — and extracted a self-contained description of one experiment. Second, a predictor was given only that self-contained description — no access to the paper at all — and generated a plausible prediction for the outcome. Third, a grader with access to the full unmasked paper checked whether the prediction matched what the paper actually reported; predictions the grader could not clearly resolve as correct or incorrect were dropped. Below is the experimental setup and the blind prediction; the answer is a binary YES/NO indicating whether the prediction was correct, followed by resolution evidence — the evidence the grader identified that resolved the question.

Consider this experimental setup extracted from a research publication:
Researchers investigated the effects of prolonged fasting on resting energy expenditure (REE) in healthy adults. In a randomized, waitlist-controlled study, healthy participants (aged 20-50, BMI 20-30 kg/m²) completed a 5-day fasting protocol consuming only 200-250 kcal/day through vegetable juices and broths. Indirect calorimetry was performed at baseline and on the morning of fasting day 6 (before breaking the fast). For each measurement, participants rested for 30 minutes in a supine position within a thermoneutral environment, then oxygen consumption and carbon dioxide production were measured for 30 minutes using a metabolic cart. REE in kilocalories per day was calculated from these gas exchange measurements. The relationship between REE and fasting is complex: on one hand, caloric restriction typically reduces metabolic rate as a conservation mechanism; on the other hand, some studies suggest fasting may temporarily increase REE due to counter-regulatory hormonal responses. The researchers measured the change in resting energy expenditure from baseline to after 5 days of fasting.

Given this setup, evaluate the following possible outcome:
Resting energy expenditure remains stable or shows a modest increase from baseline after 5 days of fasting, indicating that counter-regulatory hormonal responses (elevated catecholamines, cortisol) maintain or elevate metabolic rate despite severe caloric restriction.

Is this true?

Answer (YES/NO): NO